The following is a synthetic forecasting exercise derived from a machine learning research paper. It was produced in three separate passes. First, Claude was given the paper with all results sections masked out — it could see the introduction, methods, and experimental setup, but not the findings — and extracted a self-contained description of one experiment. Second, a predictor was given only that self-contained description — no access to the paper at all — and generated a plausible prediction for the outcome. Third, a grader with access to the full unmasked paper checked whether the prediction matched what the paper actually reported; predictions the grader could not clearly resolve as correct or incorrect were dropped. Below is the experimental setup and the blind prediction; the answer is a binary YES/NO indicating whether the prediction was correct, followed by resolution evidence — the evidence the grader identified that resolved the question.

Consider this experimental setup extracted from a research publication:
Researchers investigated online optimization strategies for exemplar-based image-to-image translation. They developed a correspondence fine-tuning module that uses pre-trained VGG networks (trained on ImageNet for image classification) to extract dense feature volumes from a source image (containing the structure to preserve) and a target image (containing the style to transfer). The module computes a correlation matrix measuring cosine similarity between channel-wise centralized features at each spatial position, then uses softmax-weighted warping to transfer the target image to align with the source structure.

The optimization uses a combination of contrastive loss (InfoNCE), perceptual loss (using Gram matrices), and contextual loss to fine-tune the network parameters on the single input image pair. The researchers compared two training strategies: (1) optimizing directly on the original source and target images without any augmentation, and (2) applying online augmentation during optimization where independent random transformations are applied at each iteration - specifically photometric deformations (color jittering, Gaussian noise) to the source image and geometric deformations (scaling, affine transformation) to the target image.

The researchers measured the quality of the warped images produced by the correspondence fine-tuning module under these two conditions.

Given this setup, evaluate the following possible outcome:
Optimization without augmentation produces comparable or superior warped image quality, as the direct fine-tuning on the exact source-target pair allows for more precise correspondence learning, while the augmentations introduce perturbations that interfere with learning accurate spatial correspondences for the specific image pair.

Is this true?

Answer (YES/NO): NO